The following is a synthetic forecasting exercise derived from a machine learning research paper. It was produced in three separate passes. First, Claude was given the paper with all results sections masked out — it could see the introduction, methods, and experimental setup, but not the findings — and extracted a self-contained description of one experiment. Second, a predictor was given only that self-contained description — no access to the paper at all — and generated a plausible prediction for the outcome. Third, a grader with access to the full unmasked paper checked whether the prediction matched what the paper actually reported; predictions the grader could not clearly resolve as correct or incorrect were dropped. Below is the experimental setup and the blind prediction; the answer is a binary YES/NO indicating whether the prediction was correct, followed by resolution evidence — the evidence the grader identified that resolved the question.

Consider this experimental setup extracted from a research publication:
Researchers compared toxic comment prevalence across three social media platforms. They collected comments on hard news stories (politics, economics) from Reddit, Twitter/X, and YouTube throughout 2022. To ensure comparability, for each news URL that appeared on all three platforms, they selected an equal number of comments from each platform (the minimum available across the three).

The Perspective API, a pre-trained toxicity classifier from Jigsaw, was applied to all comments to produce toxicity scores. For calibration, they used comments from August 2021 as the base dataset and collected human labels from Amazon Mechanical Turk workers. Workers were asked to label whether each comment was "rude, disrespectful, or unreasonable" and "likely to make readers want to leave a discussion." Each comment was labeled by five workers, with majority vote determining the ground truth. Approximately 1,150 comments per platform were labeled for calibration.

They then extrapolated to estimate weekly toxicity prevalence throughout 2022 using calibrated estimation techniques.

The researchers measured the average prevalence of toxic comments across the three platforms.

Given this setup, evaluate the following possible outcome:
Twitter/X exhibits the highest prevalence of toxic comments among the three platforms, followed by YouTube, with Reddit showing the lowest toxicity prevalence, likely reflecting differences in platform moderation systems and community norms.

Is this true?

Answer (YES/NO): NO